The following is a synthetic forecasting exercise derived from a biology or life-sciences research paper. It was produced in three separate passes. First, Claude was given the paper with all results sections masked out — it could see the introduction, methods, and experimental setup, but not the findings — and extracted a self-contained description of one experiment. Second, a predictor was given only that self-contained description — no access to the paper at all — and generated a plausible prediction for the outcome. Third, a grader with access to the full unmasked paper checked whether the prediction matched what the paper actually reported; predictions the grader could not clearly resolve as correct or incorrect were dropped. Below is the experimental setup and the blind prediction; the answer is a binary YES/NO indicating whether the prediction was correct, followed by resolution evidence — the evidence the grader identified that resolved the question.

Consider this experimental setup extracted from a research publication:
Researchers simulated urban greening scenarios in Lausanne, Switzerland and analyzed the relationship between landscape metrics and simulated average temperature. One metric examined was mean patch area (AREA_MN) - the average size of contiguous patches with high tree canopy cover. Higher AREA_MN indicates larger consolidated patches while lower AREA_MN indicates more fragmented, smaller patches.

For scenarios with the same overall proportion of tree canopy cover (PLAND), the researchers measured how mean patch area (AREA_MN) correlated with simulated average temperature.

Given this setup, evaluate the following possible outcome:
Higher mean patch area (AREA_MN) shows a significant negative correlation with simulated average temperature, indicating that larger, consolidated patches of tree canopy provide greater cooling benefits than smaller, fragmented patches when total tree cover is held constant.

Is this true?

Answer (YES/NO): NO